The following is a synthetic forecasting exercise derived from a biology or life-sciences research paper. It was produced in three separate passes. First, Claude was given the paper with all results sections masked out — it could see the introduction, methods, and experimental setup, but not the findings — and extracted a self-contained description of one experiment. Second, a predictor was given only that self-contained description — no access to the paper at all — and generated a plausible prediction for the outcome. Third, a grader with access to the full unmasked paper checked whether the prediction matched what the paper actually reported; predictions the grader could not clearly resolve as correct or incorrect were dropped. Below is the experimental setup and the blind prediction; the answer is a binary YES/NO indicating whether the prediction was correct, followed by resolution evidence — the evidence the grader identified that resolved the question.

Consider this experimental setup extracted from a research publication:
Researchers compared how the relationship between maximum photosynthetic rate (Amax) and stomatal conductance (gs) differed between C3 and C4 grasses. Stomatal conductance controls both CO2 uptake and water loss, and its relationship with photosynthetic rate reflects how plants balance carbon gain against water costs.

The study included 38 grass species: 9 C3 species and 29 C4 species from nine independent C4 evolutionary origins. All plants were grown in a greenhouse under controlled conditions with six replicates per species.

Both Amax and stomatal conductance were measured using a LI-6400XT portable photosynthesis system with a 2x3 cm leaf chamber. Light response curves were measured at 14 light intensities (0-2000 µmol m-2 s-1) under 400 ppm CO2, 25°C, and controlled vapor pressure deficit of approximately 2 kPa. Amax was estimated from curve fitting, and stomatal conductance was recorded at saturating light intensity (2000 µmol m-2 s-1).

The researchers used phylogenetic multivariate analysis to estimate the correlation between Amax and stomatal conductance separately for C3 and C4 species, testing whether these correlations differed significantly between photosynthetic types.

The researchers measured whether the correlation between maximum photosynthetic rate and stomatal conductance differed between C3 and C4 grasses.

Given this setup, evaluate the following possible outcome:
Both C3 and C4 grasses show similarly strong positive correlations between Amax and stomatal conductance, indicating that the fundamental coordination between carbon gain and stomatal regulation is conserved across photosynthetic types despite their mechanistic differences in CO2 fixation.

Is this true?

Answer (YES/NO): YES